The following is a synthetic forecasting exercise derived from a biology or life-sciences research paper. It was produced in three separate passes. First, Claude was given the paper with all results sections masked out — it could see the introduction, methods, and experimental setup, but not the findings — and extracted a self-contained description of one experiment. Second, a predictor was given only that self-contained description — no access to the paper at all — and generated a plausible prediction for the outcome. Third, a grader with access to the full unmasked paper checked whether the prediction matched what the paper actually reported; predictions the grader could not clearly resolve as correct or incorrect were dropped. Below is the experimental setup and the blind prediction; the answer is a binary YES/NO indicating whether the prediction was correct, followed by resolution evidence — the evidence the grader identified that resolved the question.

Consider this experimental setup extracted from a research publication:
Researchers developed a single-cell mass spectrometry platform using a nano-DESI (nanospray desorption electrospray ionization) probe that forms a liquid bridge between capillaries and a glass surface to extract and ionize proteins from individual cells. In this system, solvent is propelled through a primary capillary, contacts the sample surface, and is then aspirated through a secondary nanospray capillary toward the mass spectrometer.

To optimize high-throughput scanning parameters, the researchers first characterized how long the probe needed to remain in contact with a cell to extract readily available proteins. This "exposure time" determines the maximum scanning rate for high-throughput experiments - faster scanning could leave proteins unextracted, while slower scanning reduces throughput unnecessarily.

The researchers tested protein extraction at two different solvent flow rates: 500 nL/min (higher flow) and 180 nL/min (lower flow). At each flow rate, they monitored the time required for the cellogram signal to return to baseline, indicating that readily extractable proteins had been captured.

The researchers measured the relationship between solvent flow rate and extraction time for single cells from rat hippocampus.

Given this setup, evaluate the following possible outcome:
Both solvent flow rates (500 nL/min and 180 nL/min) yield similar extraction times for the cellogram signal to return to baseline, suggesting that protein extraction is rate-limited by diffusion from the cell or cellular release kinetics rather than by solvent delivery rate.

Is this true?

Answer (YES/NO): NO